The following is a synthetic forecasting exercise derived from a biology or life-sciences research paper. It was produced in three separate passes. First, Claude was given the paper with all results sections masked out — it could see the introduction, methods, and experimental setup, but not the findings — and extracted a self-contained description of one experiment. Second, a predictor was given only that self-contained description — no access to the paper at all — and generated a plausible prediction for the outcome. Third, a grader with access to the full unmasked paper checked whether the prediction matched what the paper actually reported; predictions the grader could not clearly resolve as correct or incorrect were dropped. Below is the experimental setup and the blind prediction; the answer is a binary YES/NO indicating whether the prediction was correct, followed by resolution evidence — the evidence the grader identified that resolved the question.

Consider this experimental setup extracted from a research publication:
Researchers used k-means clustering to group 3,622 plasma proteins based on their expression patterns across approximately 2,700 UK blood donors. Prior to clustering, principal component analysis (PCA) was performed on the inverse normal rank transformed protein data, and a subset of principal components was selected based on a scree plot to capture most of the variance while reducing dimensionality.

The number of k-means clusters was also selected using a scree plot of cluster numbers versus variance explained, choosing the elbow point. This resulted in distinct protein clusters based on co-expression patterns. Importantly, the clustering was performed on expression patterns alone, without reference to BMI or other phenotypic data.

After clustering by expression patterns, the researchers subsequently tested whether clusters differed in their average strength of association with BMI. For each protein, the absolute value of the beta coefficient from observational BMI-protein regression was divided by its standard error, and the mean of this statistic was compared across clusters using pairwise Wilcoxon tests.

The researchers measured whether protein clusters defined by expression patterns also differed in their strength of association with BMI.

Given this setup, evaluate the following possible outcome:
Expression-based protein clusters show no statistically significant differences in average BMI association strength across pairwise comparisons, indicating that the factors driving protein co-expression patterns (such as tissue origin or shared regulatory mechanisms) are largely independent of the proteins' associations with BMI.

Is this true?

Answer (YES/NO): NO